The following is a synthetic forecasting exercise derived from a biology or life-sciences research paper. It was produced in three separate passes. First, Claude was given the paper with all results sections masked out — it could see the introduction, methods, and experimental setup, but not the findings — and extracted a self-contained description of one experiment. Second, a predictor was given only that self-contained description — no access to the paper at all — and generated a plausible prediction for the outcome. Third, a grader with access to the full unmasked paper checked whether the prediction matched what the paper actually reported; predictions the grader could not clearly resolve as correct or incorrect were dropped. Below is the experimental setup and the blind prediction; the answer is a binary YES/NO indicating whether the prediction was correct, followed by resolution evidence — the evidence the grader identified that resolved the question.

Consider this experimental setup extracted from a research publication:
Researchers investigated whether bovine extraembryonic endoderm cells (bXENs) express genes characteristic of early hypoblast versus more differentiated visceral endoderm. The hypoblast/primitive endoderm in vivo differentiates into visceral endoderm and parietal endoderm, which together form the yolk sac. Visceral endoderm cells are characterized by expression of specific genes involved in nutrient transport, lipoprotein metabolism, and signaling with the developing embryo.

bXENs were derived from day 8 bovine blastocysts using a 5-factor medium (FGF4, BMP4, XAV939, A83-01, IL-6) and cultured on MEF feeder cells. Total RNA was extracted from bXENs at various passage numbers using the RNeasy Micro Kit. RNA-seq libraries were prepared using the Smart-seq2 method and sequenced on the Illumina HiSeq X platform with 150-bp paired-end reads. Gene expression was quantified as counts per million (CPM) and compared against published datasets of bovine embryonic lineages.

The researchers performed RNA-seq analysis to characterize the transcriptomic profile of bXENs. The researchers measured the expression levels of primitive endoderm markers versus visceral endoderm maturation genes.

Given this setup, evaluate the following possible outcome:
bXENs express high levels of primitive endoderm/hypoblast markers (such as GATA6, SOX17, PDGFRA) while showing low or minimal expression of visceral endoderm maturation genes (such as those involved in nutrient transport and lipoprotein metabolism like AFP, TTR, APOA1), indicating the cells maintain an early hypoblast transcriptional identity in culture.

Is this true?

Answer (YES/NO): NO